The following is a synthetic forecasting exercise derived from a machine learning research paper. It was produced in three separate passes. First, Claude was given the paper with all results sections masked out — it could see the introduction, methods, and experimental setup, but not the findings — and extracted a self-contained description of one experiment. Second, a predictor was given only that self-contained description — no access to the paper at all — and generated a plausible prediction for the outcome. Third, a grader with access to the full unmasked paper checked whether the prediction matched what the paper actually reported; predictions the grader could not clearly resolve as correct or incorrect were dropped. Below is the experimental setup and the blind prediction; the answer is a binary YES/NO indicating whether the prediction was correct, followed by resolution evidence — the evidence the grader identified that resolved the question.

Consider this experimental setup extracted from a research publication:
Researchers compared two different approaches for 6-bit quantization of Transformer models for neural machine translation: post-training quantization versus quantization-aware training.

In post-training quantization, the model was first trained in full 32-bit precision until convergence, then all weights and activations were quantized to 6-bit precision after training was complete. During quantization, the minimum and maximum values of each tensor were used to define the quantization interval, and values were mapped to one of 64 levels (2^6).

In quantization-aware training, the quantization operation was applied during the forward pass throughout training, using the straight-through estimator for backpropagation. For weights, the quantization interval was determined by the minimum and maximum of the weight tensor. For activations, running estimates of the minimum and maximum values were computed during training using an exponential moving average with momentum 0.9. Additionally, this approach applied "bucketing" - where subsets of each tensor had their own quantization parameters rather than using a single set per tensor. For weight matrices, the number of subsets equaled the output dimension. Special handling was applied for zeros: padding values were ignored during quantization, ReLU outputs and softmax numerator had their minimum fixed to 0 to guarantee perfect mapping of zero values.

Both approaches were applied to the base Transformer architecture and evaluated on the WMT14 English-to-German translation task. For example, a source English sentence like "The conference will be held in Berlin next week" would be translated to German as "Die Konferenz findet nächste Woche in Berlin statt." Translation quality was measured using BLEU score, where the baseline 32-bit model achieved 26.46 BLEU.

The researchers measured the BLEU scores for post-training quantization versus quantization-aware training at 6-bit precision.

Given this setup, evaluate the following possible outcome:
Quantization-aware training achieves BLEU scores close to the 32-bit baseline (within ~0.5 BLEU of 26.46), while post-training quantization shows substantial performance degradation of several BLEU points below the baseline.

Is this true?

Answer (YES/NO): NO